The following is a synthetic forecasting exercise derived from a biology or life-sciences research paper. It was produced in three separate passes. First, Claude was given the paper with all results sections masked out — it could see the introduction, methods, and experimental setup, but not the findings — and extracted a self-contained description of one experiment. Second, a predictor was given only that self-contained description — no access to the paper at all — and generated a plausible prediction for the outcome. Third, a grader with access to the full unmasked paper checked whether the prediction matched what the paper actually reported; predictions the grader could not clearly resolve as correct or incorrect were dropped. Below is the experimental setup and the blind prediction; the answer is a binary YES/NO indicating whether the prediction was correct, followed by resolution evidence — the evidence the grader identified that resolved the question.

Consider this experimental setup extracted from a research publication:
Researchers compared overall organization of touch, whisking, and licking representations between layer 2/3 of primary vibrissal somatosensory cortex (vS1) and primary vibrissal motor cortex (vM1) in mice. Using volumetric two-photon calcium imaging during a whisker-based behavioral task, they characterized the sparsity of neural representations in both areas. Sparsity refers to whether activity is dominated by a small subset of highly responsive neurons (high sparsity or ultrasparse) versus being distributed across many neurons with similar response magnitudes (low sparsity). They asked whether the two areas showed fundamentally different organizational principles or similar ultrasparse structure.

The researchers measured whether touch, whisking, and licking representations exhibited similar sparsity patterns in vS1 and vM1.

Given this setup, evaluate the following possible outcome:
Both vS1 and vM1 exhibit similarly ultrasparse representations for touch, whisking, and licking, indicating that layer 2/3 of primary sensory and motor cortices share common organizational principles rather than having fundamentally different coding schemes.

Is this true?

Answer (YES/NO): YES